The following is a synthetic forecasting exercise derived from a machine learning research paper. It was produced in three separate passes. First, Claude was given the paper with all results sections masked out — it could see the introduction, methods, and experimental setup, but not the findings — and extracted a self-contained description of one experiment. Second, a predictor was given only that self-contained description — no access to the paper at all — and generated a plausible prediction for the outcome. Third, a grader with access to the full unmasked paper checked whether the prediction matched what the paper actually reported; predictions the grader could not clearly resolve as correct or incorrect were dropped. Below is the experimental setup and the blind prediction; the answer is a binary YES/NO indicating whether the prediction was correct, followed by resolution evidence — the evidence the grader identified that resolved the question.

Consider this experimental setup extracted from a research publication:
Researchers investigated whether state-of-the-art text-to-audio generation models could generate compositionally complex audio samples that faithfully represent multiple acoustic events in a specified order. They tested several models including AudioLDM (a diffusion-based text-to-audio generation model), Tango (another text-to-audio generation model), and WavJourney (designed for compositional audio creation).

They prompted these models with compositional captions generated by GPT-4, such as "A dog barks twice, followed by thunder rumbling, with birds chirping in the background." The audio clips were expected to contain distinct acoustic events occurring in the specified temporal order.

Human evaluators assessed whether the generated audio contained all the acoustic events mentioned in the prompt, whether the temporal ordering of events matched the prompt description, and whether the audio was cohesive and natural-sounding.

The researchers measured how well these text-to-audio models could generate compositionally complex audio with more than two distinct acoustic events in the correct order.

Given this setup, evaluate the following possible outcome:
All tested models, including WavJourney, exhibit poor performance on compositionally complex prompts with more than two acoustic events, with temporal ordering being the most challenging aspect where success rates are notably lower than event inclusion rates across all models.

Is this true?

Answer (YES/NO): NO